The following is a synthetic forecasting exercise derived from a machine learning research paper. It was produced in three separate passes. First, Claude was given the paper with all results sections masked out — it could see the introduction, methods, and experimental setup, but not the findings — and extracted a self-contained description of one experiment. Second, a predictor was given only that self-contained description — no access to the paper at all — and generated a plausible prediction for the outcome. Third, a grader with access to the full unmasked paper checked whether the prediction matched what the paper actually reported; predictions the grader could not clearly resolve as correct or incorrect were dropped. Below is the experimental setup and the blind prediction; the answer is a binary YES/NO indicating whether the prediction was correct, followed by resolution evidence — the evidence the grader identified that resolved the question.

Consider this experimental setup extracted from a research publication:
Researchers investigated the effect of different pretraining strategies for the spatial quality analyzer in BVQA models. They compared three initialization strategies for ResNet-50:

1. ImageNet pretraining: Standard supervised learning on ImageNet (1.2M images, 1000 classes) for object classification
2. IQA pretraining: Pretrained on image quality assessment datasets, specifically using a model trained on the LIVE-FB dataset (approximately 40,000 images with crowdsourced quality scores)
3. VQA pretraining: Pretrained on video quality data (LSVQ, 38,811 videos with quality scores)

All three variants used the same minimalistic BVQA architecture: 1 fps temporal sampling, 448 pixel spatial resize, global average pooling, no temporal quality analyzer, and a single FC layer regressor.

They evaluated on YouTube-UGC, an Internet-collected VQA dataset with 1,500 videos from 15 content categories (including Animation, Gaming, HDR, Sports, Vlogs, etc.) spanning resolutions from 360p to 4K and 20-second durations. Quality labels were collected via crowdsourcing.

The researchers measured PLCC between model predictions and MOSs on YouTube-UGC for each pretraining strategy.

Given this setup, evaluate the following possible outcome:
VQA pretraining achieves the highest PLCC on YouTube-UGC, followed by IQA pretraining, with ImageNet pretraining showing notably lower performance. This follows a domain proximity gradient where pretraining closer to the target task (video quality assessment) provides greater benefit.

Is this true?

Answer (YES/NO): NO